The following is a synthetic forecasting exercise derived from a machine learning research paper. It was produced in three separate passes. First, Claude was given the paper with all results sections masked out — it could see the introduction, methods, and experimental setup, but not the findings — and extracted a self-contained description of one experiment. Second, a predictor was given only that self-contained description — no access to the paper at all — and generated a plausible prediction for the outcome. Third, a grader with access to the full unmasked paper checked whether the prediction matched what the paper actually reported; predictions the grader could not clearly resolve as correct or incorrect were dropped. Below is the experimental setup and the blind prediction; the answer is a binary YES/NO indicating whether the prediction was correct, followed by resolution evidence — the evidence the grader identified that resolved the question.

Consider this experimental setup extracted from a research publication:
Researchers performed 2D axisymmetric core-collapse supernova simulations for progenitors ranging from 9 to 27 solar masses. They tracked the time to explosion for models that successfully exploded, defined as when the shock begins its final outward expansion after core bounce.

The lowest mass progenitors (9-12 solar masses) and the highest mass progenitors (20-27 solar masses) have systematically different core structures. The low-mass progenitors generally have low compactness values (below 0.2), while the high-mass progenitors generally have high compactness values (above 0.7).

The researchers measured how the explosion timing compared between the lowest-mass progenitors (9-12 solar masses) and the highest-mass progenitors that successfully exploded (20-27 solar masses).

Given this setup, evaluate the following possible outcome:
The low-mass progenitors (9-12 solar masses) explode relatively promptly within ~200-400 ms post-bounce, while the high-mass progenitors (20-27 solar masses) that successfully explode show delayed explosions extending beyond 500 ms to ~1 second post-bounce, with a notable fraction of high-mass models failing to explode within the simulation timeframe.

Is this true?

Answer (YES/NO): NO